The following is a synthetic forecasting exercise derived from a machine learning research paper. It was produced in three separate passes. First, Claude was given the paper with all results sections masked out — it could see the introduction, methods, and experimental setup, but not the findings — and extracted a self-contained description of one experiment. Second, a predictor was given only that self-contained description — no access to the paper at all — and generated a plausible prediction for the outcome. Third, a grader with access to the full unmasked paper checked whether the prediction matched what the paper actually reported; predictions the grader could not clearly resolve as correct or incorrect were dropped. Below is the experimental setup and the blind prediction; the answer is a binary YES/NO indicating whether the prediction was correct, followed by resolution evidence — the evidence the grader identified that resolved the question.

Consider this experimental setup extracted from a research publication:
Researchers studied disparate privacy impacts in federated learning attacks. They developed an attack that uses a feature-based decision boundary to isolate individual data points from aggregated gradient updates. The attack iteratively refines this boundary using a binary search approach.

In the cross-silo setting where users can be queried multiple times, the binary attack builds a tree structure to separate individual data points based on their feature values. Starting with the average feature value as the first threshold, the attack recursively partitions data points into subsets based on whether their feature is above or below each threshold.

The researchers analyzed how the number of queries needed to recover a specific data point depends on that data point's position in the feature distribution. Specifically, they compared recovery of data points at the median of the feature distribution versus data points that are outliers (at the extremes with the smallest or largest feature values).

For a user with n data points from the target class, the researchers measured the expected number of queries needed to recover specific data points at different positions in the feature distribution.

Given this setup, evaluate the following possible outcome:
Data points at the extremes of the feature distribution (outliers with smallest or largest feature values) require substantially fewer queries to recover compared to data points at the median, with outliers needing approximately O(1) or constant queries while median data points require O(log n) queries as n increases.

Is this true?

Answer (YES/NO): NO